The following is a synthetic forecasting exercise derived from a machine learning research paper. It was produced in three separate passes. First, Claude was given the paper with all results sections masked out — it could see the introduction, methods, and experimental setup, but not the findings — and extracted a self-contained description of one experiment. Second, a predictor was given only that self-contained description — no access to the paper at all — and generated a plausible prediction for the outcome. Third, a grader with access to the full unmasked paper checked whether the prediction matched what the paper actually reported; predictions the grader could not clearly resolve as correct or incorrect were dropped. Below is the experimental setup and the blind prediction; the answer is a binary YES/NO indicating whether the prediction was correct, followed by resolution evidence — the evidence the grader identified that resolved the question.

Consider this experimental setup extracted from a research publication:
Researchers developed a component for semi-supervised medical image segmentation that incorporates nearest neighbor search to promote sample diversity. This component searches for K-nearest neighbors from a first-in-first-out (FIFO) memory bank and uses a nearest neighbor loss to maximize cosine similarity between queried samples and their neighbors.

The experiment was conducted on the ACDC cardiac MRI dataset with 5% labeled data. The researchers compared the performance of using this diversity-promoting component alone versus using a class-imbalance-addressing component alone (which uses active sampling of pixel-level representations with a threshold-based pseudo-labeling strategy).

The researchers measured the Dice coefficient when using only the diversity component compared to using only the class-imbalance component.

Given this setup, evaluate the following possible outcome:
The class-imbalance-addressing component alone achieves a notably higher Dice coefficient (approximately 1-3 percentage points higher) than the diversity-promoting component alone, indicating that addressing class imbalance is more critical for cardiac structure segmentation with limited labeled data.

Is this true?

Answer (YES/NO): NO